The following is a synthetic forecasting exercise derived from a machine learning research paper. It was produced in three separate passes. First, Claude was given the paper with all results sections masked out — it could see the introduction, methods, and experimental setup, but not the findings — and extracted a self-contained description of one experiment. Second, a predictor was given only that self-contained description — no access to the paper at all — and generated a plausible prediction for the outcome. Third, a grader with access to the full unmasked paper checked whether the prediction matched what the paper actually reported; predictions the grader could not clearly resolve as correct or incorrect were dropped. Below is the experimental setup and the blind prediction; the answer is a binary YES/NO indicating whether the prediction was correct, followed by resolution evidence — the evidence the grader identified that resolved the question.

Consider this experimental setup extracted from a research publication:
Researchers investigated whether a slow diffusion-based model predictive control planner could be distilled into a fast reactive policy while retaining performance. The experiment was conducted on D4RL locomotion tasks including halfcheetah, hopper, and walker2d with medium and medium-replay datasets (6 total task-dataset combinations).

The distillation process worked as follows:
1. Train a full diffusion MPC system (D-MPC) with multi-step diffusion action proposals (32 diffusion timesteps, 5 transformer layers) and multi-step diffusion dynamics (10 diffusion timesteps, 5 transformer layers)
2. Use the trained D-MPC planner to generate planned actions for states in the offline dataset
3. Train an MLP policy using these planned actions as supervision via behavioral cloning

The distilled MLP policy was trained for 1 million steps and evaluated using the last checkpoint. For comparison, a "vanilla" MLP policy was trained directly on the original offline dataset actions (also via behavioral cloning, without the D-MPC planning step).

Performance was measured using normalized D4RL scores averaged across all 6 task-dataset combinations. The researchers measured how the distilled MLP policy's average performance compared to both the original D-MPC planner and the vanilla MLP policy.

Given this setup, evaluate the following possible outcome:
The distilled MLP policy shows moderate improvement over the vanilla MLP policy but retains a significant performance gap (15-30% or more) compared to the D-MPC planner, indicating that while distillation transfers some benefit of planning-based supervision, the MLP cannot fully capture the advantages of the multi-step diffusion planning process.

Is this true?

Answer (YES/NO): NO